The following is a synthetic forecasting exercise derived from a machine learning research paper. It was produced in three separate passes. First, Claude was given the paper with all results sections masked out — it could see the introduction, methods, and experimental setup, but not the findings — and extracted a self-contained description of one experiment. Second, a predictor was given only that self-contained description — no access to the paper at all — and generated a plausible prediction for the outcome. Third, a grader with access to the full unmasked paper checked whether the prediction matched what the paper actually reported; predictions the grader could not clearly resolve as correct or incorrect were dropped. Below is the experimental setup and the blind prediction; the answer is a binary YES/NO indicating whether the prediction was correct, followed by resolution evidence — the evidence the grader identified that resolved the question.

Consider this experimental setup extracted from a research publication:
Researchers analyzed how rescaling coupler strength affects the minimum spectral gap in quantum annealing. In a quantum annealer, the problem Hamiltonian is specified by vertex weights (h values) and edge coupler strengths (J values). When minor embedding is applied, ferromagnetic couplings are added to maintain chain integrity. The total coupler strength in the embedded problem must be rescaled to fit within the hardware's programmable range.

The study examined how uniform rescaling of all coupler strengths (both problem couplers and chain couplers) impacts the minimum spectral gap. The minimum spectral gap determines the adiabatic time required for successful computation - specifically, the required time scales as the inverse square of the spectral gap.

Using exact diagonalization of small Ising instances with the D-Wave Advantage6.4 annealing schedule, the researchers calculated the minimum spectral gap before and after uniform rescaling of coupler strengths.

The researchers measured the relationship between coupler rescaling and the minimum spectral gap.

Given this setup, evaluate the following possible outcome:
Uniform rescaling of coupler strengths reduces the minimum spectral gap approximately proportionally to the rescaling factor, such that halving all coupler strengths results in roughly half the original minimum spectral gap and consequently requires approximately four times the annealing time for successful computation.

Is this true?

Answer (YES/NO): YES